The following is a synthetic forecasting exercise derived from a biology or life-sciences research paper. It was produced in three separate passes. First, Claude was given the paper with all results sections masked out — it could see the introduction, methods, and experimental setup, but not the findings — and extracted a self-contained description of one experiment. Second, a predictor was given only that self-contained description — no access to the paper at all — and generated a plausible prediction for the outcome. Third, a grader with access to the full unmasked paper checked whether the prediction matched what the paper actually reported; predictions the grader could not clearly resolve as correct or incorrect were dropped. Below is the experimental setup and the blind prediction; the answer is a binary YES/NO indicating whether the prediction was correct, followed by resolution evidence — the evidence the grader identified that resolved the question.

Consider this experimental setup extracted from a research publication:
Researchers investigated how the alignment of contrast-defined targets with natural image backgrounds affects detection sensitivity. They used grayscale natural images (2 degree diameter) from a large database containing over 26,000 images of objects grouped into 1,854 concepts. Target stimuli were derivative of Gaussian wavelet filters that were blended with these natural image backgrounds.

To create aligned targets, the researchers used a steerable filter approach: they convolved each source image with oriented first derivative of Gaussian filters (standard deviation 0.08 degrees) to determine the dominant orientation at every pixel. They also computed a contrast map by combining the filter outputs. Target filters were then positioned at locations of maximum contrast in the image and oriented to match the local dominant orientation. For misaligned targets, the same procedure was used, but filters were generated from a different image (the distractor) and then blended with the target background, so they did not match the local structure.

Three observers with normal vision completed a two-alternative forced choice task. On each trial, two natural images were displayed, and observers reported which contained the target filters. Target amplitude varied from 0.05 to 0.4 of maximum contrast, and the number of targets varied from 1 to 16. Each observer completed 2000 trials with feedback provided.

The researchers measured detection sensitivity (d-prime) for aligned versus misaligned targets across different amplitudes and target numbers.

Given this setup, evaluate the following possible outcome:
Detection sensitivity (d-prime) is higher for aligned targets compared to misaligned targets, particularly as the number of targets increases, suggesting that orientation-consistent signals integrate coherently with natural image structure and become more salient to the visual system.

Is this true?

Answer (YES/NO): NO